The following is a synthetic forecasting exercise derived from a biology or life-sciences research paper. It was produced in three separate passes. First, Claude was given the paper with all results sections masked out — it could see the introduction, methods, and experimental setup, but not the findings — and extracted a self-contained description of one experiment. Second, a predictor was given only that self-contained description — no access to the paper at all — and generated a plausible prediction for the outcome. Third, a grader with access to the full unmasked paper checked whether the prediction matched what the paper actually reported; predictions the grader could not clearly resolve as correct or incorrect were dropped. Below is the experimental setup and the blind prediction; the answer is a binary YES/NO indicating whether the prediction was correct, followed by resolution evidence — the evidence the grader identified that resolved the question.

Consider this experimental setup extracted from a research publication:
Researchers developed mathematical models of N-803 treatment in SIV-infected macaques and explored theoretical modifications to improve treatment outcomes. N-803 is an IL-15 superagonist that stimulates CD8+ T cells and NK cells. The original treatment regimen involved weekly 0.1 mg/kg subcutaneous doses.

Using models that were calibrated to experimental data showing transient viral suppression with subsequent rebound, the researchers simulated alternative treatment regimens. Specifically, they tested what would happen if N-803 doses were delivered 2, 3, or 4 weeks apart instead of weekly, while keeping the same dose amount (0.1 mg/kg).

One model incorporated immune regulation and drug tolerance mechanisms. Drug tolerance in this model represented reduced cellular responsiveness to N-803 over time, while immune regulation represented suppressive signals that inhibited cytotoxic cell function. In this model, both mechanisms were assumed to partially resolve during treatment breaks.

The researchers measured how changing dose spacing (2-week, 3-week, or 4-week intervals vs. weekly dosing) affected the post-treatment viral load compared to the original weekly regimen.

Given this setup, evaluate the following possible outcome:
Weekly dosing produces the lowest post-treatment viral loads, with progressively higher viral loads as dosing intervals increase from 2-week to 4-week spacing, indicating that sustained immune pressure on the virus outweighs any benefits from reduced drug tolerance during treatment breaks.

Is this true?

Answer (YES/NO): NO